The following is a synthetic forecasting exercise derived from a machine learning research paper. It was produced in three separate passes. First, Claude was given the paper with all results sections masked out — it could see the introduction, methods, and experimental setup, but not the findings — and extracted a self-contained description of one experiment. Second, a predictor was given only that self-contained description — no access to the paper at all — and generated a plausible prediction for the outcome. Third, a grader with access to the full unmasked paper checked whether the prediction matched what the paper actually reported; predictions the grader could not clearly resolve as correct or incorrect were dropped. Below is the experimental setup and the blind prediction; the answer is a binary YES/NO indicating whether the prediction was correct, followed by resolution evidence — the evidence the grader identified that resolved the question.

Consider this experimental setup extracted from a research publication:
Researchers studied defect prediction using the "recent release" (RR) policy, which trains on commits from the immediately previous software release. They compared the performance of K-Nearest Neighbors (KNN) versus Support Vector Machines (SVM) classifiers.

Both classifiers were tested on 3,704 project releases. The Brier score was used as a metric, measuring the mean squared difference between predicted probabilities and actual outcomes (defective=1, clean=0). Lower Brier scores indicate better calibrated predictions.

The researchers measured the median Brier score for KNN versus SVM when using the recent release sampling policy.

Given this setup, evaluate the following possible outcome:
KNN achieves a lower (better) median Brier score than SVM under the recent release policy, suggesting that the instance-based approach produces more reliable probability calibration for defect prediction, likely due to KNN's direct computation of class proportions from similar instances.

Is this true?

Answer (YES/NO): NO